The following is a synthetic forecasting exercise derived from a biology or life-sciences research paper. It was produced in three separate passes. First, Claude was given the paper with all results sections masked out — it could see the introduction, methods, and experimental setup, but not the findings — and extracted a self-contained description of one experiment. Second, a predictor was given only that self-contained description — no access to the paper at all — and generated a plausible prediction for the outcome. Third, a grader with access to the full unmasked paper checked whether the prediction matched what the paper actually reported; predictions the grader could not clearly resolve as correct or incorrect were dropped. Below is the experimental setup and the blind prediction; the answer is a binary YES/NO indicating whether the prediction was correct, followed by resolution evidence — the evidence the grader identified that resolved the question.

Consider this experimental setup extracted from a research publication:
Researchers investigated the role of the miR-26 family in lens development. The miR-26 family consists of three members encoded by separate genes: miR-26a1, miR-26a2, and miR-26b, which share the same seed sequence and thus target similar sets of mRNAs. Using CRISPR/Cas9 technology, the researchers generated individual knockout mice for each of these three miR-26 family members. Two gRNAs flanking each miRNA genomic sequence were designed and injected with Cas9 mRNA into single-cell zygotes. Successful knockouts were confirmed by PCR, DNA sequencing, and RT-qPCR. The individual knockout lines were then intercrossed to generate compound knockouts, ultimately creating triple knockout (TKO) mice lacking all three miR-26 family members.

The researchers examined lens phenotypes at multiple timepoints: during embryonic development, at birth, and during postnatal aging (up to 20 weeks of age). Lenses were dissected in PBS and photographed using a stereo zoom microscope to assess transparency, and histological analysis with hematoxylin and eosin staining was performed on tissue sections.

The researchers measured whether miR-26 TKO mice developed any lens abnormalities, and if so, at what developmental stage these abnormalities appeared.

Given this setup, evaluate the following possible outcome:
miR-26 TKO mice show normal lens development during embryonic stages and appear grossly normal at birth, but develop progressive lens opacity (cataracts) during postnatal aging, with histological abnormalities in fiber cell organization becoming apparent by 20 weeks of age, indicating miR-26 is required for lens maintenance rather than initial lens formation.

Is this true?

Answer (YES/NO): YES